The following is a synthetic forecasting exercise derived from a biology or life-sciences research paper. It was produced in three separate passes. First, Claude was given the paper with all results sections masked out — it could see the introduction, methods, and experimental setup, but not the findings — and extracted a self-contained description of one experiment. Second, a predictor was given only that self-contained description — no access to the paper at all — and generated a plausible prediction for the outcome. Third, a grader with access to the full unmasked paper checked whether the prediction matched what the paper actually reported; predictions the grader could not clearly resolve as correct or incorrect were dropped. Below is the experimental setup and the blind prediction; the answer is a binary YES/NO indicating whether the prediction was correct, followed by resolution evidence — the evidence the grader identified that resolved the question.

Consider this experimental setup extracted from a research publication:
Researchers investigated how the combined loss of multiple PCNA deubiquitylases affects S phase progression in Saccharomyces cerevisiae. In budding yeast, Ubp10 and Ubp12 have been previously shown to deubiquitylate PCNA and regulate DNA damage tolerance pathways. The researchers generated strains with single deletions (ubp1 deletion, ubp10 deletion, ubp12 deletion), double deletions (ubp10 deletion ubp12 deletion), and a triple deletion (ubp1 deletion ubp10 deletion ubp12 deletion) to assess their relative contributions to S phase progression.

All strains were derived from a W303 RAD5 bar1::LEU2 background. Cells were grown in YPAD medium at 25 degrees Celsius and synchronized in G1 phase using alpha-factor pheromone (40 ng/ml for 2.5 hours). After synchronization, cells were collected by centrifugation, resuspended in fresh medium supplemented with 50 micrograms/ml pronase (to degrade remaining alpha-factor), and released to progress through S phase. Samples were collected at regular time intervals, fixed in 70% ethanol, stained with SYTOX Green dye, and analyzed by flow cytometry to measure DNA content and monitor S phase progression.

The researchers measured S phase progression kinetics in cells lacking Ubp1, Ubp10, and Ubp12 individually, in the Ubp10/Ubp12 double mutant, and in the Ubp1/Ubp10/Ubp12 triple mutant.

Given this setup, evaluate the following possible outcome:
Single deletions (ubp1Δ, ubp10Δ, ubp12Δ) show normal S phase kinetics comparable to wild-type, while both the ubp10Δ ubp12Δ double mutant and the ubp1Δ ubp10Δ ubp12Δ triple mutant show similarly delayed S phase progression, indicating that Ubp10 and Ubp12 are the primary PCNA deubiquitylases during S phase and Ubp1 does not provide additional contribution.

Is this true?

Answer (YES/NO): NO